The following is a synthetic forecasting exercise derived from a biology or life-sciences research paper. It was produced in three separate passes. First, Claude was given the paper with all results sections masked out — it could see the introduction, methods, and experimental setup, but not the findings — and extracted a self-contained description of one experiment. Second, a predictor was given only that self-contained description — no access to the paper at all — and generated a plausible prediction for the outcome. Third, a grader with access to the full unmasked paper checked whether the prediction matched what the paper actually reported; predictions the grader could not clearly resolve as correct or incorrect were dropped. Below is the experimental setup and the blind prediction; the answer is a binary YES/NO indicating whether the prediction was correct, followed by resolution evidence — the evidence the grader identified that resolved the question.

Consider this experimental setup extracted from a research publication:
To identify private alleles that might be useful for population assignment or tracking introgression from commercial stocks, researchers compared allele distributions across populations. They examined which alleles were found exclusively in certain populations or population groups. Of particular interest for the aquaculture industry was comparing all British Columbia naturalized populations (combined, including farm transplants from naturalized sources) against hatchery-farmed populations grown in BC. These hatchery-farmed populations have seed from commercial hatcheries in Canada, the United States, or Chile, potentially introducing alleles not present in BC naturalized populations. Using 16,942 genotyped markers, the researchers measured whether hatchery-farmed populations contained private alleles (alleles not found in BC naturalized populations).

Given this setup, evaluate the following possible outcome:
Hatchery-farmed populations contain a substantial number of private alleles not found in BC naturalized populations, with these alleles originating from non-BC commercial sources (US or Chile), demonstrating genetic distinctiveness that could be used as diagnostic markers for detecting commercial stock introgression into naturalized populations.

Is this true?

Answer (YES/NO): NO